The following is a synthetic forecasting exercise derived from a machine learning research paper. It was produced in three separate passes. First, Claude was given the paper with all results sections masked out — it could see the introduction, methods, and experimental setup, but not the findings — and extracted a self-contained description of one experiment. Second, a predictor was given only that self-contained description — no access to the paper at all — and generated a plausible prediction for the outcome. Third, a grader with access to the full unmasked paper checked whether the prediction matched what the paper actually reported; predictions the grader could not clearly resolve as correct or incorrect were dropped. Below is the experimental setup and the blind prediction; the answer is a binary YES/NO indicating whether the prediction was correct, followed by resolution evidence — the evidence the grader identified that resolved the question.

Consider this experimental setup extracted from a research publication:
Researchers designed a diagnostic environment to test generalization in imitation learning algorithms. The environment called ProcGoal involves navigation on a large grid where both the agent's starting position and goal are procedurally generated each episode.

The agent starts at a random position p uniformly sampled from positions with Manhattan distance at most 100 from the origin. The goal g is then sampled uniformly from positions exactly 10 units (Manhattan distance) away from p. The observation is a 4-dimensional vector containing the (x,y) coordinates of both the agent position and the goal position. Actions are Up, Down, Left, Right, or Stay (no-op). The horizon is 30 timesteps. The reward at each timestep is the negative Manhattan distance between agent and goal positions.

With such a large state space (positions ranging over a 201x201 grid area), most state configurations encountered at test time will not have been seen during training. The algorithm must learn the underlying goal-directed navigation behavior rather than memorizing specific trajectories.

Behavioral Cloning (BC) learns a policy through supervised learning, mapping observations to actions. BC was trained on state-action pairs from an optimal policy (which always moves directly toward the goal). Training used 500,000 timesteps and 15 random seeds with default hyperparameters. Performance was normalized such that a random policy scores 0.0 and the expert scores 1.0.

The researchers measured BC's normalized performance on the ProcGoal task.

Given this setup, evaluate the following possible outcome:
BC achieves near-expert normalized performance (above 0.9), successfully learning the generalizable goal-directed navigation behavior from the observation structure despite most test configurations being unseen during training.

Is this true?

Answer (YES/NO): YES